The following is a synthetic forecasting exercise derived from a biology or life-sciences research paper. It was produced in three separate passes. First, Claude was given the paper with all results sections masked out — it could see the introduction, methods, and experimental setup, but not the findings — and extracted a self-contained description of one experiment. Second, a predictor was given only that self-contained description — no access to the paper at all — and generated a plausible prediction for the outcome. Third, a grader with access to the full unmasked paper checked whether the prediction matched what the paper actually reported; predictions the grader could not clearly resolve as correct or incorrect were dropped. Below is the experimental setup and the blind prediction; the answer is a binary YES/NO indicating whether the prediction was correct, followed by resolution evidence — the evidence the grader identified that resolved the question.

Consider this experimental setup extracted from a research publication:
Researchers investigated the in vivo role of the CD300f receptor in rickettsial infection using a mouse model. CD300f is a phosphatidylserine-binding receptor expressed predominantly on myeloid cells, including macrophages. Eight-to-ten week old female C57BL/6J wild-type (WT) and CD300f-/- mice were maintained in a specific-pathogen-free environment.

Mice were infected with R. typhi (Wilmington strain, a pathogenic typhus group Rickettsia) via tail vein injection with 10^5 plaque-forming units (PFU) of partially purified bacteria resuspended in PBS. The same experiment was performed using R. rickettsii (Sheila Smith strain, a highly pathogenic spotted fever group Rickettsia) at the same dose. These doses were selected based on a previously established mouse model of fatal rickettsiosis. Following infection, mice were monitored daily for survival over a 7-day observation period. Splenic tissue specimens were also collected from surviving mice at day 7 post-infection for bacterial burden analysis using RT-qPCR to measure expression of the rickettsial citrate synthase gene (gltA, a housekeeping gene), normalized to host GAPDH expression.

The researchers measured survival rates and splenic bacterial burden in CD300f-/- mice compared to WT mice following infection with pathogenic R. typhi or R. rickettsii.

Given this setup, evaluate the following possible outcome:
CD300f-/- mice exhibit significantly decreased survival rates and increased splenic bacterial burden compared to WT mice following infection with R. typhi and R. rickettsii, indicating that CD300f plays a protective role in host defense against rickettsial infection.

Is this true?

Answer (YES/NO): NO